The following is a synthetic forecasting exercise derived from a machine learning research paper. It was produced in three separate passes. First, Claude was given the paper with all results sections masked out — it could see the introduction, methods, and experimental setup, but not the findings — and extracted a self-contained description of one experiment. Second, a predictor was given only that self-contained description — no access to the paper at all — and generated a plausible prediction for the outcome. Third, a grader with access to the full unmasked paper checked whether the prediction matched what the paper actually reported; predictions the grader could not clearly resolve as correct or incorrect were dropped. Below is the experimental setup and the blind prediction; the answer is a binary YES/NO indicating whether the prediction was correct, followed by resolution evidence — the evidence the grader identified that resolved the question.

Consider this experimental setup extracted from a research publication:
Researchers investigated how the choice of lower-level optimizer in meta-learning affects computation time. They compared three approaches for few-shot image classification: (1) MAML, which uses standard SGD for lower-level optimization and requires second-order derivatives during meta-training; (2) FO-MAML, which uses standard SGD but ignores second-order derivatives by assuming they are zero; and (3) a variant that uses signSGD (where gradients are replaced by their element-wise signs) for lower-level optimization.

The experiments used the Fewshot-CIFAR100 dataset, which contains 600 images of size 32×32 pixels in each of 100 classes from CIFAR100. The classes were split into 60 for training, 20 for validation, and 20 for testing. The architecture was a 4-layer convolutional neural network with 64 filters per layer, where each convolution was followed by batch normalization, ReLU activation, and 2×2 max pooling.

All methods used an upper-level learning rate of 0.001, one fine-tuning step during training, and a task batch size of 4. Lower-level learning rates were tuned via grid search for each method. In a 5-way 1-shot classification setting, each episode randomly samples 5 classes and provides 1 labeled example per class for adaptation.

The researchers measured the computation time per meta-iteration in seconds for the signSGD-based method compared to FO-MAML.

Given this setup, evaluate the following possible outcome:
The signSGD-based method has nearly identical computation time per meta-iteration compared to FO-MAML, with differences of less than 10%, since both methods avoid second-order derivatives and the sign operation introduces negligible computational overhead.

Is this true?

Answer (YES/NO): YES